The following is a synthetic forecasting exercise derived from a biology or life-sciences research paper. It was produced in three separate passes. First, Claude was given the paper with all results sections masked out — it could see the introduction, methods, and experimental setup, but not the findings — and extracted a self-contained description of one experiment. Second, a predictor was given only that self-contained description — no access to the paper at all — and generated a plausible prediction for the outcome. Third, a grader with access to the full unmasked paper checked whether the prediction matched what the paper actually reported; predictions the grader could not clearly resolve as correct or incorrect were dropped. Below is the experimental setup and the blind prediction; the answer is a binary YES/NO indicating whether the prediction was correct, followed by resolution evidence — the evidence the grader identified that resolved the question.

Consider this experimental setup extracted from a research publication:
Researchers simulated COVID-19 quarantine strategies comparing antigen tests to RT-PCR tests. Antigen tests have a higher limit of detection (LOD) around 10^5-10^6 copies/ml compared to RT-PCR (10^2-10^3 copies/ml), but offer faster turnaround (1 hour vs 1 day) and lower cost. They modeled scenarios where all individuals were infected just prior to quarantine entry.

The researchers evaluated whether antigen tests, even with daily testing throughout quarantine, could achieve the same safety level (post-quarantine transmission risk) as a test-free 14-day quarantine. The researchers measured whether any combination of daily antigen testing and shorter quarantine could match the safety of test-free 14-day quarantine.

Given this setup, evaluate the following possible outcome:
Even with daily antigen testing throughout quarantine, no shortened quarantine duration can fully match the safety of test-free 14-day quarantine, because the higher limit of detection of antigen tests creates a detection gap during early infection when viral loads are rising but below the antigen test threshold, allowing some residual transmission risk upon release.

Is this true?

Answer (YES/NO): NO